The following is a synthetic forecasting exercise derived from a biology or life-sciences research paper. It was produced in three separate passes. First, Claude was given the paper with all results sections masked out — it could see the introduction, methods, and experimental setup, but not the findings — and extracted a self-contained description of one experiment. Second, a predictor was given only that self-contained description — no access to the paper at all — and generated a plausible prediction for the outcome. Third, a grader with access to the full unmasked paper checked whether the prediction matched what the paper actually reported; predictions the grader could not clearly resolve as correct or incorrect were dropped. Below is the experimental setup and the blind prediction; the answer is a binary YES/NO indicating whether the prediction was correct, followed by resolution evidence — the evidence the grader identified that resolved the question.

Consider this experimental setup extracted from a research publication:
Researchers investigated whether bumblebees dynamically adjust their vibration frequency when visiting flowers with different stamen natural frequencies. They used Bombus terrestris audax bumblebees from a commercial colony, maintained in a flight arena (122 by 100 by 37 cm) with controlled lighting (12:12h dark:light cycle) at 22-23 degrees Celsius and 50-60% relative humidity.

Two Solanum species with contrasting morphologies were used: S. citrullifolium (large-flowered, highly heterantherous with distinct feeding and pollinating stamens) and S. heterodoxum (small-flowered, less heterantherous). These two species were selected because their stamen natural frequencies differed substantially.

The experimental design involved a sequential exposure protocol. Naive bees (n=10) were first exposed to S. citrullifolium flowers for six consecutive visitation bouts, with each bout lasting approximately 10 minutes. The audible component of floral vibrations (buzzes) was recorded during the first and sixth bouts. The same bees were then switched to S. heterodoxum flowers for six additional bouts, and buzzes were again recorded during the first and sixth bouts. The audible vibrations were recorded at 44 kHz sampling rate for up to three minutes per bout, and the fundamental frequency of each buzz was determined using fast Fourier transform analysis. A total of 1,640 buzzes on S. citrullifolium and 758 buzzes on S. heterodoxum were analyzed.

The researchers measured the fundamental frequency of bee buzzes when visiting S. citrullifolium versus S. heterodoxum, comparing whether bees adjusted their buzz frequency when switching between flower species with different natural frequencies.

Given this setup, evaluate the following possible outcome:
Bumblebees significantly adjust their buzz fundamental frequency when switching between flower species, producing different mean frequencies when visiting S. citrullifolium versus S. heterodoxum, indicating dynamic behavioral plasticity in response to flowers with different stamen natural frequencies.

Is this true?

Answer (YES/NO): NO